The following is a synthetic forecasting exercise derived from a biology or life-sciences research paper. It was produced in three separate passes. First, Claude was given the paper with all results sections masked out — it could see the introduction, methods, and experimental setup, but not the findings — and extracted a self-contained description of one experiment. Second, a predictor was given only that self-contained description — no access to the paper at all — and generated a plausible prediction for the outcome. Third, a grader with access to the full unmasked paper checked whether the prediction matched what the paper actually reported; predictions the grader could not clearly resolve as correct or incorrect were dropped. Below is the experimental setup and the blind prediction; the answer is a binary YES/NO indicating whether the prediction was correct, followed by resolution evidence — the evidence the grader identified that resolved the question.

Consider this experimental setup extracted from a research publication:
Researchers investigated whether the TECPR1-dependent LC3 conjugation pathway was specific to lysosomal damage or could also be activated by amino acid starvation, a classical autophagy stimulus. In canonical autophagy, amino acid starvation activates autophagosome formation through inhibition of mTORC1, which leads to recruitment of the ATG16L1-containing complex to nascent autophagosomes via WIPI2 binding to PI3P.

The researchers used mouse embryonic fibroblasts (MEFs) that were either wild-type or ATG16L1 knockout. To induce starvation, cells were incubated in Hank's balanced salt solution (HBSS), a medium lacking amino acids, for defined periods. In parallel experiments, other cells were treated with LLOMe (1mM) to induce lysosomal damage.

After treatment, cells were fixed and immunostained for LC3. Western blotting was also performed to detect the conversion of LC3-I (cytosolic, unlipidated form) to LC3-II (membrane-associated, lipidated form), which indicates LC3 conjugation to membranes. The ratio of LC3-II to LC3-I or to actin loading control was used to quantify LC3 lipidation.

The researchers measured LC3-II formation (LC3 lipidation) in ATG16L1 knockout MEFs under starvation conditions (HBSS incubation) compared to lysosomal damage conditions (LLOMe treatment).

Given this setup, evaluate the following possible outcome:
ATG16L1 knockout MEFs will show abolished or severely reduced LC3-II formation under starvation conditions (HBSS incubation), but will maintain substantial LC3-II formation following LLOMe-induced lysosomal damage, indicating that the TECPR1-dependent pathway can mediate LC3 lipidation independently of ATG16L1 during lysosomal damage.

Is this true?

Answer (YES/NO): YES